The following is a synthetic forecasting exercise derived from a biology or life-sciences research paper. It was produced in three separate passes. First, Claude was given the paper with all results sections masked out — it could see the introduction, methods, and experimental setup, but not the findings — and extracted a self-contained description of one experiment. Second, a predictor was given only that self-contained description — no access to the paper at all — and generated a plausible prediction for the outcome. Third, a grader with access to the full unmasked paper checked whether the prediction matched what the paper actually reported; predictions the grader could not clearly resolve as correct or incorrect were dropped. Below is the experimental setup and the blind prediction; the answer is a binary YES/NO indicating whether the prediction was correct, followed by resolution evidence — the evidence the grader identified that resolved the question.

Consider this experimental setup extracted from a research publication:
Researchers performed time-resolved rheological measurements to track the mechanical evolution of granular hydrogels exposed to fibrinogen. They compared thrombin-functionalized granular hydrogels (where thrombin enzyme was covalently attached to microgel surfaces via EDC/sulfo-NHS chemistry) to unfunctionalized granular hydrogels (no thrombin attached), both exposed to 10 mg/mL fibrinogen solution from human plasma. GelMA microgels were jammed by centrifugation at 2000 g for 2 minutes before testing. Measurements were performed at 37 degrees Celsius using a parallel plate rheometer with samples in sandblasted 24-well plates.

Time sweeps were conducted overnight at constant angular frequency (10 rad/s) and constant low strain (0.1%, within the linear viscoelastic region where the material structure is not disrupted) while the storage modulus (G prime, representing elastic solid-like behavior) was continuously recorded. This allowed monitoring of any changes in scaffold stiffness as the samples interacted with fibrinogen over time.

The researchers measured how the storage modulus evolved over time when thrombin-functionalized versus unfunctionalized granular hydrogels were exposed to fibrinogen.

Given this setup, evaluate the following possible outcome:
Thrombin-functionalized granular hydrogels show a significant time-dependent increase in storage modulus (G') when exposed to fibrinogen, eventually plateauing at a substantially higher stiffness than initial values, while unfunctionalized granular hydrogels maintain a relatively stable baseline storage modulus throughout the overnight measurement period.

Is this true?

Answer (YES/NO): YES